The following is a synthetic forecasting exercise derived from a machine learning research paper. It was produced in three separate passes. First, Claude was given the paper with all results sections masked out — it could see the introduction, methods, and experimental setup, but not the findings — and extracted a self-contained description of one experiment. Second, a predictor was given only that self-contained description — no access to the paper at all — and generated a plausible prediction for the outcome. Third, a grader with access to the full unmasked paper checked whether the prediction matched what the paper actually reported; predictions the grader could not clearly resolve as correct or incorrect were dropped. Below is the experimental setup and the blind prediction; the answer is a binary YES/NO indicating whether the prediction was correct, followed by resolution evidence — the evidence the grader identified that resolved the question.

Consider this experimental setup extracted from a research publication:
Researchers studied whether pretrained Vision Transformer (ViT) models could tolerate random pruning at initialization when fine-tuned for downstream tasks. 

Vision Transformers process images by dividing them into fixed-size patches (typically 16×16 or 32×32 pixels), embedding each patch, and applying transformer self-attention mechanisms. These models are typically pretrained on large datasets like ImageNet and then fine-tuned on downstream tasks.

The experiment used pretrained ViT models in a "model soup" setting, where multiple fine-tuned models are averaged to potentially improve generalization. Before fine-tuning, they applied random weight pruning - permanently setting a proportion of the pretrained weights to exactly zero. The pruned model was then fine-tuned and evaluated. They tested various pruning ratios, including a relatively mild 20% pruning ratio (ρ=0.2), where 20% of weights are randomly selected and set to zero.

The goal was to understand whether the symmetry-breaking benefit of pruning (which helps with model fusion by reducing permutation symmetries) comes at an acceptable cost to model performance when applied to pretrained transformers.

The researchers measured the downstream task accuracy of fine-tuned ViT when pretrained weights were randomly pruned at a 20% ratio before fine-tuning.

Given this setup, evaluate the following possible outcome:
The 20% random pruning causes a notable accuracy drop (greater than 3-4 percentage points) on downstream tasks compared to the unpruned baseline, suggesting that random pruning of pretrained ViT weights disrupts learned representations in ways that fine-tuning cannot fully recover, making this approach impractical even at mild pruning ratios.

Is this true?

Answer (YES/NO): YES